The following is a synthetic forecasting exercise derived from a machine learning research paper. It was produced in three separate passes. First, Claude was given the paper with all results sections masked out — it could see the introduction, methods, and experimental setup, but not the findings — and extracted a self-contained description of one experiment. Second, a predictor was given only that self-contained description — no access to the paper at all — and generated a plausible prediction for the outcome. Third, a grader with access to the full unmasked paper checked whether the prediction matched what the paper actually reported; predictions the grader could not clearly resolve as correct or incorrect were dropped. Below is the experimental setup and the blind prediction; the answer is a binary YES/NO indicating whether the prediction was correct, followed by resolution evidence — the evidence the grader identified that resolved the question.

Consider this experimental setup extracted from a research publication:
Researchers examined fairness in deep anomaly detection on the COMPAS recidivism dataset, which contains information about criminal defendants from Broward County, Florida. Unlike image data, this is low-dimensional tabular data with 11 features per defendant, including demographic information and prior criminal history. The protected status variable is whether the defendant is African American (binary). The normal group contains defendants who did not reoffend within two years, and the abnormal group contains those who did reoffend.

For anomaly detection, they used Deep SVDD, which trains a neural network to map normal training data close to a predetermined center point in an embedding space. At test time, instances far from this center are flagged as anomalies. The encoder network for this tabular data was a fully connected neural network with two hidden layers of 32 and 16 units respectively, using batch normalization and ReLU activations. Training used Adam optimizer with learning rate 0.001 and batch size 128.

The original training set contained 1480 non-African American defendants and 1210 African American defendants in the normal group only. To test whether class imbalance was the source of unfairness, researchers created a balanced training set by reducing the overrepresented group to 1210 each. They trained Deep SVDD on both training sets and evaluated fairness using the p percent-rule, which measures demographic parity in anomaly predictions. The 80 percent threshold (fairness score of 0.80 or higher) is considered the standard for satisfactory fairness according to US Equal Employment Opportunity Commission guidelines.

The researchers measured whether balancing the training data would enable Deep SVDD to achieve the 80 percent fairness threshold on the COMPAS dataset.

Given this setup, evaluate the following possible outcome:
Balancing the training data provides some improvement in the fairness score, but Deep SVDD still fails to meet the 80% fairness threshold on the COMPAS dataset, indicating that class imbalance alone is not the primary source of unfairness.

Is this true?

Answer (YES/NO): YES